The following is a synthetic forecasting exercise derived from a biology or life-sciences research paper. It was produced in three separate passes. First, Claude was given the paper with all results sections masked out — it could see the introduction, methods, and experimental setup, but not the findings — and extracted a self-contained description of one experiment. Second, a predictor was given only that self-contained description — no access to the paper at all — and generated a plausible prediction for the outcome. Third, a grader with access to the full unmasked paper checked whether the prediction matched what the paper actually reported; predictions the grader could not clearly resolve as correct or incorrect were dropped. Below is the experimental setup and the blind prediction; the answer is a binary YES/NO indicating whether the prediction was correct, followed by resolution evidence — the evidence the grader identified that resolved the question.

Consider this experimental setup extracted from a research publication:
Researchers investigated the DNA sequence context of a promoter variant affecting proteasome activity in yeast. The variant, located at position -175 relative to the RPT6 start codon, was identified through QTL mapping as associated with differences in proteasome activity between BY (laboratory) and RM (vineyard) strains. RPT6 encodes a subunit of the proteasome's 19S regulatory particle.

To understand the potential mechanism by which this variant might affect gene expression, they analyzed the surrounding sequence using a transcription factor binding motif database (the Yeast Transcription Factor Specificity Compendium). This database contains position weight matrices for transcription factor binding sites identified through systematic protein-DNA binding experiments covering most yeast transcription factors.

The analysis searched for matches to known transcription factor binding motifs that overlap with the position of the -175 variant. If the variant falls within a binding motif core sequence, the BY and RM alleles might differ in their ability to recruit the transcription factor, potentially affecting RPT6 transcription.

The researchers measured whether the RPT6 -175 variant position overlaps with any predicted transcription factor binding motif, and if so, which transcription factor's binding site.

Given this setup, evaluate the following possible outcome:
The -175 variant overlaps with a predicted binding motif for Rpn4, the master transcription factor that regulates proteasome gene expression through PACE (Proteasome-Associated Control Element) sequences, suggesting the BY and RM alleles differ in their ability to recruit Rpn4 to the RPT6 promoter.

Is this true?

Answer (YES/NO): NO